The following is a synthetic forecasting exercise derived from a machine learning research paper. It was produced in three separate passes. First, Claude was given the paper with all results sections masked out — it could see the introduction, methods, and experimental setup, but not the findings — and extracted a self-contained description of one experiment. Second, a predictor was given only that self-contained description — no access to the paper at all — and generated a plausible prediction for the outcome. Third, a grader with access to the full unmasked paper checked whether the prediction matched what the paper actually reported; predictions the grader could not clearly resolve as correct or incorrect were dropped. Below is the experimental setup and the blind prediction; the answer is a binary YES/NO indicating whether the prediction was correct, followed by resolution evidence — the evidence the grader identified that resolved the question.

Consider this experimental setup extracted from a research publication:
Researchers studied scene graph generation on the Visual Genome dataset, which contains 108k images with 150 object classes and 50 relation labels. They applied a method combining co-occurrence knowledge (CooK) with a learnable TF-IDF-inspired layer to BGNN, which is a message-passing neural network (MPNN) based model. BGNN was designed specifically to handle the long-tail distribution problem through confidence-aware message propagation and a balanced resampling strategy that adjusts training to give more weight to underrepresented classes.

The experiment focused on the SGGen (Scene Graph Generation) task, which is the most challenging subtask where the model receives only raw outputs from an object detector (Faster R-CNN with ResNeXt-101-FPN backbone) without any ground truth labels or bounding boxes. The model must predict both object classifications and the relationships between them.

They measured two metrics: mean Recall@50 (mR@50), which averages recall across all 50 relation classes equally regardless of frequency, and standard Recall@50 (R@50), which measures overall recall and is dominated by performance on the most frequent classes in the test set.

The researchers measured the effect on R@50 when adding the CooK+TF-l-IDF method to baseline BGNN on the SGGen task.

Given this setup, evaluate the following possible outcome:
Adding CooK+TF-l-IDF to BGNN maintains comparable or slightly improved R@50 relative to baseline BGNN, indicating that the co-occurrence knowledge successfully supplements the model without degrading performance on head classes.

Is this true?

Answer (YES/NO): NO